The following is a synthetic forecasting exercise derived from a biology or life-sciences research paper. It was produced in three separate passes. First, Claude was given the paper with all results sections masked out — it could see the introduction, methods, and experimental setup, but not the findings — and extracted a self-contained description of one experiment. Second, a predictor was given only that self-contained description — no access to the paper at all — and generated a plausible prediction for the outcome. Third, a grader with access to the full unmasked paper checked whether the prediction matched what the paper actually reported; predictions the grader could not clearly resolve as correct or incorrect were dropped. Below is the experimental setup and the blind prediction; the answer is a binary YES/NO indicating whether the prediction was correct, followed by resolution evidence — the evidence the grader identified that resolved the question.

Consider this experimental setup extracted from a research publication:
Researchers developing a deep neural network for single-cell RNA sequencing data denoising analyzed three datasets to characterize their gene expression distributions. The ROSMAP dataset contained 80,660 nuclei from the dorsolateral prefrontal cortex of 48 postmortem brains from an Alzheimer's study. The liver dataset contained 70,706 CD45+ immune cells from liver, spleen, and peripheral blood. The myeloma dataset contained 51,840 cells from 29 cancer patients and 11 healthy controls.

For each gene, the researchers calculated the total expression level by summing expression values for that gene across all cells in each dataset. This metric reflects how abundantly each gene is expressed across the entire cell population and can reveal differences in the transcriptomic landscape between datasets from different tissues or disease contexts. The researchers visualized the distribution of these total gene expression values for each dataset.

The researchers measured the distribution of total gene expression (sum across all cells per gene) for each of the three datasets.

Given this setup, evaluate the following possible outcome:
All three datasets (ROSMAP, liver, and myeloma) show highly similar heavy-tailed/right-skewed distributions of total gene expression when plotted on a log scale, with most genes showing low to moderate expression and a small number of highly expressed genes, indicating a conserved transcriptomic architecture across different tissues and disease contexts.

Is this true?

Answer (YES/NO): NO